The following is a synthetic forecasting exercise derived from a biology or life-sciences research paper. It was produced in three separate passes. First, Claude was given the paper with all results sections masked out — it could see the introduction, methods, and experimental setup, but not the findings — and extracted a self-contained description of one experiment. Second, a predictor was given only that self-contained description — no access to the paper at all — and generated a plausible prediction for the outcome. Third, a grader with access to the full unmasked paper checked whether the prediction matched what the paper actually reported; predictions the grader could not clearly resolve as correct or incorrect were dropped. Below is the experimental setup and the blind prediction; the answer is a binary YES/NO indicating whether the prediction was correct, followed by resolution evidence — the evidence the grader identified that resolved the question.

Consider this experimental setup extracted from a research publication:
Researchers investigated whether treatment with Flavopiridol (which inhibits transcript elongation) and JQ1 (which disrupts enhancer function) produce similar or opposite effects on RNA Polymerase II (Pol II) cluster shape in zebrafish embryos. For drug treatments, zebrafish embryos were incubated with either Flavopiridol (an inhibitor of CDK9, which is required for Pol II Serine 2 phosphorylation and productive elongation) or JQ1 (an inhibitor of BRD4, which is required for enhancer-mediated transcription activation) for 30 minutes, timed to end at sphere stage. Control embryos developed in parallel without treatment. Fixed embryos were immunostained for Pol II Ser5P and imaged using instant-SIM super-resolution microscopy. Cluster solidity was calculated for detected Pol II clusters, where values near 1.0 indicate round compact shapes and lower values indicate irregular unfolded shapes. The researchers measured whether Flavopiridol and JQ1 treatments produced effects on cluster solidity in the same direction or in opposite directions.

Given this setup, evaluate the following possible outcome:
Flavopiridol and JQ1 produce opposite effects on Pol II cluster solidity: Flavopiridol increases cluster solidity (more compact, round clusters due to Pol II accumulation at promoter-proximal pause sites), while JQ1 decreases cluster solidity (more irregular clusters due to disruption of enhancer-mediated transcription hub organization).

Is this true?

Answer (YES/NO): YES